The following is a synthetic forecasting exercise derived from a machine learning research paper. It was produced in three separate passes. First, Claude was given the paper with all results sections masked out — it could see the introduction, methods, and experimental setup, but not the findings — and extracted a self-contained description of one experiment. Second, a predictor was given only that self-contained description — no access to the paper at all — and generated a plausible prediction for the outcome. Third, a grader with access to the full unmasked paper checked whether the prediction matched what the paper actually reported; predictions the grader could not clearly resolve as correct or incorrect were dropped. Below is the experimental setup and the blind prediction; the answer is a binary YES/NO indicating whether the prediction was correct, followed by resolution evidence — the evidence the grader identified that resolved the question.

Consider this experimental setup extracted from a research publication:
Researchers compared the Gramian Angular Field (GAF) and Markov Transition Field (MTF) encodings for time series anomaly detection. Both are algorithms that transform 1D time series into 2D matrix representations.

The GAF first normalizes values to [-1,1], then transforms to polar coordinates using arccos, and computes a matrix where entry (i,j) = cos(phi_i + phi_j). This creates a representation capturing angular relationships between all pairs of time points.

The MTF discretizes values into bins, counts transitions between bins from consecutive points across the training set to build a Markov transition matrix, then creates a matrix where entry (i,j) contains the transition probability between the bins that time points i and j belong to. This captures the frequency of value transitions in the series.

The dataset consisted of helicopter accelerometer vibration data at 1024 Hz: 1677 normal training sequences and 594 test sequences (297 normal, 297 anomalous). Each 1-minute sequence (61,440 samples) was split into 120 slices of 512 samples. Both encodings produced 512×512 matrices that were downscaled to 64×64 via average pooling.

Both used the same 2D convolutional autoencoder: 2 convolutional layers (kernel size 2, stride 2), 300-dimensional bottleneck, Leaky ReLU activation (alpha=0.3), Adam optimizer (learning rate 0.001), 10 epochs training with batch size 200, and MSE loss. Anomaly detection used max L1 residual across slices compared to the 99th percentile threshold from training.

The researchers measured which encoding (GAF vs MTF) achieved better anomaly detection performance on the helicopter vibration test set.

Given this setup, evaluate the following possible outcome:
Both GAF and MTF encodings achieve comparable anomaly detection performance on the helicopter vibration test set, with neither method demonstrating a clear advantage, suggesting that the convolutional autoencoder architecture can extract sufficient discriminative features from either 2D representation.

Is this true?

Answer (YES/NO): NO